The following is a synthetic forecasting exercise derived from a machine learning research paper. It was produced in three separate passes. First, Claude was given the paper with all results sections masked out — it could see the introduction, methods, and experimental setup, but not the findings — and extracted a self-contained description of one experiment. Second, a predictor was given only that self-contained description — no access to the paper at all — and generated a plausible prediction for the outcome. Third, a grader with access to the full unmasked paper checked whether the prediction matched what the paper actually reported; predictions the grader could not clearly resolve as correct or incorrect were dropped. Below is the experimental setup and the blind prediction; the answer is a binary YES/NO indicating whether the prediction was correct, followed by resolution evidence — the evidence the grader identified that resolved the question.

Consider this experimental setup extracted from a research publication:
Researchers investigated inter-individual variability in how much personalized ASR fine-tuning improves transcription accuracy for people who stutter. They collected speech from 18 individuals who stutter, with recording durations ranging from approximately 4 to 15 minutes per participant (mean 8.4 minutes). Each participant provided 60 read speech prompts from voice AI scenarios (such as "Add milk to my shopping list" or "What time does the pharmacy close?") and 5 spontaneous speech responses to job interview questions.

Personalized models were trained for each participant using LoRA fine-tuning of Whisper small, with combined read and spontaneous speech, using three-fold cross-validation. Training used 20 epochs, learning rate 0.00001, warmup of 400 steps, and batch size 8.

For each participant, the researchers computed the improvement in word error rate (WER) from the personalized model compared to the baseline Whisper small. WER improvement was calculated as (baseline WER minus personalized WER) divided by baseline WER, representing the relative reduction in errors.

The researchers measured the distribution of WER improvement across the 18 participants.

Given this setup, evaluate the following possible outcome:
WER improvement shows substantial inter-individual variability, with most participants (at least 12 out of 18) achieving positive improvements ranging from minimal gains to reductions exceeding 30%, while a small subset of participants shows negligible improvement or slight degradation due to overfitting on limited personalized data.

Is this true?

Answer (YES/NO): NO